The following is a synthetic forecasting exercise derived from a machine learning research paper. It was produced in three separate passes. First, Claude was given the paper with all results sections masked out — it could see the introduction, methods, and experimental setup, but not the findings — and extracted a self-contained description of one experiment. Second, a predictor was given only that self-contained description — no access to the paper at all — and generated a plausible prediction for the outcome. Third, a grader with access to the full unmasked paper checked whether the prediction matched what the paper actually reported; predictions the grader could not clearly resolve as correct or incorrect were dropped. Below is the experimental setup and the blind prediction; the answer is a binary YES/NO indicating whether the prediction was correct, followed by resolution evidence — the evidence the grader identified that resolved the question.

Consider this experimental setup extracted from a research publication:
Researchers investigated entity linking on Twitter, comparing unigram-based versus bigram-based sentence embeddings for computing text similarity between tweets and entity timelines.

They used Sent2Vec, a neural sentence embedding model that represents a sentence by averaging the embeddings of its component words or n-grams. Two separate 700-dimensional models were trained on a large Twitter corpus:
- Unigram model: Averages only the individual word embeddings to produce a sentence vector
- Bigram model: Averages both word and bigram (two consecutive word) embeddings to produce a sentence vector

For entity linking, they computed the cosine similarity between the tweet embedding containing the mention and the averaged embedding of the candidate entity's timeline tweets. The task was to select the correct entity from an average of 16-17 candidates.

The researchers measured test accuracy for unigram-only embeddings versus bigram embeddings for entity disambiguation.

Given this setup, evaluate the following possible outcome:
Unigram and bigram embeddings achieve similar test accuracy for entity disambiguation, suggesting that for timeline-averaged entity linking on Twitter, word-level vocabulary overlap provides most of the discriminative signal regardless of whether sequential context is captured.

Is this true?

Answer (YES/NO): NO